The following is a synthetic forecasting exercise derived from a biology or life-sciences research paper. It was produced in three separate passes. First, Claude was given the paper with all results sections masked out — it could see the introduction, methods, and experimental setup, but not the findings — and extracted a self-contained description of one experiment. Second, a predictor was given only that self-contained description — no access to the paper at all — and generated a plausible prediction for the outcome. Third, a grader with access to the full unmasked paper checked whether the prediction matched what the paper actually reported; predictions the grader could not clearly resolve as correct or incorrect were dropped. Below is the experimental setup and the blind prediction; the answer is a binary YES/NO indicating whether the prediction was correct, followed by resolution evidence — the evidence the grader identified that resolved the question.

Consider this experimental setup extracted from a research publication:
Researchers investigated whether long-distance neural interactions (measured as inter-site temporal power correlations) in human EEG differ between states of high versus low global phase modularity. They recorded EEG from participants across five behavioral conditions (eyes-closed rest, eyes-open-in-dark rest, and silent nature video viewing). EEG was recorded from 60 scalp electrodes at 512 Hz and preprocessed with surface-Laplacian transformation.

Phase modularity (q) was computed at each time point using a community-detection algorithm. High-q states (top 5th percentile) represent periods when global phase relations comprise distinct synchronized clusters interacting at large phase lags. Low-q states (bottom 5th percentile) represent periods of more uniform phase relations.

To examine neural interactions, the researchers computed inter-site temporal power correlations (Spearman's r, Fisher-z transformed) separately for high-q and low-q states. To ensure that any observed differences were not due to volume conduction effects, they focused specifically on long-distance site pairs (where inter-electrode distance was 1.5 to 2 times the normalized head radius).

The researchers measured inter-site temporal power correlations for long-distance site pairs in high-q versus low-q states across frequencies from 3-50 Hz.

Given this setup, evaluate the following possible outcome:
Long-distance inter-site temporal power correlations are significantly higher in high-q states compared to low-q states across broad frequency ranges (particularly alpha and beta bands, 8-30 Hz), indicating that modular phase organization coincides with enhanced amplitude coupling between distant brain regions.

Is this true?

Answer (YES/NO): NO